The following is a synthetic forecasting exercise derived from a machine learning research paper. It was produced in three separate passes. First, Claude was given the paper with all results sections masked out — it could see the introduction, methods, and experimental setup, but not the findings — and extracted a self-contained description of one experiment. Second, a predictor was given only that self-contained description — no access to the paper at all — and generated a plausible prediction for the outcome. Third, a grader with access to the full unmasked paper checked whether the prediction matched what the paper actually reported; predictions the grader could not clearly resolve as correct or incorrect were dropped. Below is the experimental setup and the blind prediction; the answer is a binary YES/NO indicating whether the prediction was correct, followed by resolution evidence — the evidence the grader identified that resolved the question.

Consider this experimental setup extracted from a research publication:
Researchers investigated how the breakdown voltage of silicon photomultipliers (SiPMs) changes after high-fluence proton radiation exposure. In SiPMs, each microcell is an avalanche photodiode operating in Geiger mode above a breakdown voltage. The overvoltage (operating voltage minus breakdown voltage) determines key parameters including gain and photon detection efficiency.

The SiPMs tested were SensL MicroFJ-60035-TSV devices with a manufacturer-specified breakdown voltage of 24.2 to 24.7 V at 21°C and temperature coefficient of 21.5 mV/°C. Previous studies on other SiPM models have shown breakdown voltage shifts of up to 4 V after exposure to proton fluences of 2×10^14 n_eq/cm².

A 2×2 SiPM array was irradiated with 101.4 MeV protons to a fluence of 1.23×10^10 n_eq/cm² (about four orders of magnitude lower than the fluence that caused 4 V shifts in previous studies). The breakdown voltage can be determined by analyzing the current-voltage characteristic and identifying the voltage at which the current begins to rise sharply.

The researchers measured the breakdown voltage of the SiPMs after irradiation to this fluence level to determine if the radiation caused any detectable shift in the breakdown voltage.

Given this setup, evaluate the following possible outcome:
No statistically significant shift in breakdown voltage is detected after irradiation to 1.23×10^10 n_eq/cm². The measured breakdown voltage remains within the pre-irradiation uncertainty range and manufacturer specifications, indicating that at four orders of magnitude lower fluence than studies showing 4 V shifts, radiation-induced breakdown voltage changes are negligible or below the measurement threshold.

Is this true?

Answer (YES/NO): YES